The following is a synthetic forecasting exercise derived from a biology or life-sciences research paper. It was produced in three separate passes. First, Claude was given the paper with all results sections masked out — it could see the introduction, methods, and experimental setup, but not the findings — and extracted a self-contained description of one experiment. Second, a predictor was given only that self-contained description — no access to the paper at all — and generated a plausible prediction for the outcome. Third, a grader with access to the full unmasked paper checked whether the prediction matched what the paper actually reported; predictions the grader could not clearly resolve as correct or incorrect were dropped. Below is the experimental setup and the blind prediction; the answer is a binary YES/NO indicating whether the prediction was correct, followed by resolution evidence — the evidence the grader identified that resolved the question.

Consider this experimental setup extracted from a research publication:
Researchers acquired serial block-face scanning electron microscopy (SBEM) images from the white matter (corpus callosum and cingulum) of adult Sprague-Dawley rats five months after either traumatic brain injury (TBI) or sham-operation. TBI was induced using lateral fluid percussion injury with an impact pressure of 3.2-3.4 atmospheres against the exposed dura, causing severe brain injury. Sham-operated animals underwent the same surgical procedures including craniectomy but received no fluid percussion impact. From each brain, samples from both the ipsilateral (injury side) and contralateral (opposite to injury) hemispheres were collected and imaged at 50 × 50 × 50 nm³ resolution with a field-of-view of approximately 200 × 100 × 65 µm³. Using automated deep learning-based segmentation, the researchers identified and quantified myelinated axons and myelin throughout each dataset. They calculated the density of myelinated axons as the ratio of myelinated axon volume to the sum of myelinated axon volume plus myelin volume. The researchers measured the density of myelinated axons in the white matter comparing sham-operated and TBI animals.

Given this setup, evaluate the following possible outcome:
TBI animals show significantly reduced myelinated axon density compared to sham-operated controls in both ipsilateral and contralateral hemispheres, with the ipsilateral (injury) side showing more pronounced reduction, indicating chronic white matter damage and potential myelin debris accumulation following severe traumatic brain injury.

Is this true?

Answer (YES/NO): NO